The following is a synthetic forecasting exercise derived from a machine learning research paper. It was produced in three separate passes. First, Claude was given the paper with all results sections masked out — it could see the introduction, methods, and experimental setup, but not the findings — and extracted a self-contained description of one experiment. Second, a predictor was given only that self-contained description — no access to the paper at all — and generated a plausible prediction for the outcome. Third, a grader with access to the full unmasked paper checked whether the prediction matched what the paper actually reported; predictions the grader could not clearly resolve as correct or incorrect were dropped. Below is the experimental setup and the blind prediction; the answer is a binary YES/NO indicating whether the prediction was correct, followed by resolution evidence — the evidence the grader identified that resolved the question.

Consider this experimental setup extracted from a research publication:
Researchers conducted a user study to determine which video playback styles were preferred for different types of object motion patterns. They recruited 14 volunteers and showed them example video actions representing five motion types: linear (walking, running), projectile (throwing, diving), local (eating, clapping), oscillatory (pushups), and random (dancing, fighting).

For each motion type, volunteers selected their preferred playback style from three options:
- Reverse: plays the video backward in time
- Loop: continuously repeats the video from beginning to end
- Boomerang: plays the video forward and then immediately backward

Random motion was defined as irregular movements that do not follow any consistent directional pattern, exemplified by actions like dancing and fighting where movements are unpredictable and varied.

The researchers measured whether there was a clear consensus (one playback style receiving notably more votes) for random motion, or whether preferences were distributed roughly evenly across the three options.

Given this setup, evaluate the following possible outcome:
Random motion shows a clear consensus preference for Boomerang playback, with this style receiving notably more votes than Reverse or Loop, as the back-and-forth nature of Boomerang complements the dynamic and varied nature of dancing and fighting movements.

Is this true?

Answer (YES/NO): NO